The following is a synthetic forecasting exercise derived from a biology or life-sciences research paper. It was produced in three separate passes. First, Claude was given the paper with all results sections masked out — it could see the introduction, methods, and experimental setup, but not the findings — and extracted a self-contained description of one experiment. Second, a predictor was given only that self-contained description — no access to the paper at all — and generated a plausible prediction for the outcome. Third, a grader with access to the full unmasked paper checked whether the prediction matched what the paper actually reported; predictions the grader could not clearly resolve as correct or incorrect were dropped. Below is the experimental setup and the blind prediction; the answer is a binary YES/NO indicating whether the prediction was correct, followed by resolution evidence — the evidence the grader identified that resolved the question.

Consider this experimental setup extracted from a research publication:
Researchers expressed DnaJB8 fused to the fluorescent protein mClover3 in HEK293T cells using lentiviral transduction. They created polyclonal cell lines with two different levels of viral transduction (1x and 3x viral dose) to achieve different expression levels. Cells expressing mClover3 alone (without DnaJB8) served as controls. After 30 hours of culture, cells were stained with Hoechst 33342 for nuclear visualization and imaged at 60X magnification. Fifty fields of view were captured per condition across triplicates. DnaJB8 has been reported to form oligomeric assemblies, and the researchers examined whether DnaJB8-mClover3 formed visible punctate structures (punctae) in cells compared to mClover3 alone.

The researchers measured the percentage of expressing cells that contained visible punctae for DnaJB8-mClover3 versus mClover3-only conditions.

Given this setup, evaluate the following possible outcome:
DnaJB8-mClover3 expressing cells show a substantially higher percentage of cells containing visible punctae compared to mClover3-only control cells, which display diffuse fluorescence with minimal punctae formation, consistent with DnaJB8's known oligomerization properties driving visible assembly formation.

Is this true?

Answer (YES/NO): YES